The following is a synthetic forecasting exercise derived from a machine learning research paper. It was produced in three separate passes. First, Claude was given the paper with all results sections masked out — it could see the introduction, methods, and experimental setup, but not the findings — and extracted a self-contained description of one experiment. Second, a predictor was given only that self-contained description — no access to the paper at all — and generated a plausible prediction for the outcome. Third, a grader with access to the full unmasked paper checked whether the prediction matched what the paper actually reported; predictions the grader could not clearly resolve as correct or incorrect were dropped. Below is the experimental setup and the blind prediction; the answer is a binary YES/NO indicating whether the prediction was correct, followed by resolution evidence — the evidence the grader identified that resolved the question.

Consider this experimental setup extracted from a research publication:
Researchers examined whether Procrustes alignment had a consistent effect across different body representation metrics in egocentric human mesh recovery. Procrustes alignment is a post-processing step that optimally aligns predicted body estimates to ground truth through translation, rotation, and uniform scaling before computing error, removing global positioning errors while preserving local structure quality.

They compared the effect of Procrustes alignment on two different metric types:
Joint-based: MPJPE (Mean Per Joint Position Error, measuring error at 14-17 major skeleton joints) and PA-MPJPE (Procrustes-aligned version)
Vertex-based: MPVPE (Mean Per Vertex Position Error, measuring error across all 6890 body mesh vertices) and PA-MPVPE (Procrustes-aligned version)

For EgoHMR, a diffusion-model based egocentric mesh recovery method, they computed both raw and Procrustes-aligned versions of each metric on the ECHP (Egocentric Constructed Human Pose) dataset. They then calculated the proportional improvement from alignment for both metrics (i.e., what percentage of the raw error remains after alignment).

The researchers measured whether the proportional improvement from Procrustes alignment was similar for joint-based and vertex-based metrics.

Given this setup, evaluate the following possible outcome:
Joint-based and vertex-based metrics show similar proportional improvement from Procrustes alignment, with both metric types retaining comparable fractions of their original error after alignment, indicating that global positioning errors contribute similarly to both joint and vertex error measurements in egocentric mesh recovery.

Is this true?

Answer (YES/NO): YES